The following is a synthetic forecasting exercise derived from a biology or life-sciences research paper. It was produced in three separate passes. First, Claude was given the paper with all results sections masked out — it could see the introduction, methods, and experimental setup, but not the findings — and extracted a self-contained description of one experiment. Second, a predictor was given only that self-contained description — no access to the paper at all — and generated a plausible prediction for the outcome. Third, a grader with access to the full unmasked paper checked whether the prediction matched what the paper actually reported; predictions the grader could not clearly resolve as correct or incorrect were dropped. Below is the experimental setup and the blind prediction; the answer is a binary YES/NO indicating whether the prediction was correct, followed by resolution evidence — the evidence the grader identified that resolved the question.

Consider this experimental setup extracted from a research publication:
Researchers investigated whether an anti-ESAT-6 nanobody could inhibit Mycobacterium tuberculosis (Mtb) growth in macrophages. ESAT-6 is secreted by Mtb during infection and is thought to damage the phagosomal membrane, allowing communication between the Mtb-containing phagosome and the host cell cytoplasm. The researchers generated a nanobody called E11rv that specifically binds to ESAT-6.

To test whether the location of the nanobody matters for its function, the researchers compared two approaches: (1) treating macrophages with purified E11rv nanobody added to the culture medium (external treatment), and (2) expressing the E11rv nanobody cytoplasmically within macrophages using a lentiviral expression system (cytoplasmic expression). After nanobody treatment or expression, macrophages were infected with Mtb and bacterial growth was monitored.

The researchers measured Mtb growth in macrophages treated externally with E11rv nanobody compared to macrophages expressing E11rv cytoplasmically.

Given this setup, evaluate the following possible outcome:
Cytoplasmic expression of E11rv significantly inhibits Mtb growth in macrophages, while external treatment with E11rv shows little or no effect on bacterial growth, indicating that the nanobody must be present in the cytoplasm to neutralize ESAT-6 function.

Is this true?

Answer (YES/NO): NO